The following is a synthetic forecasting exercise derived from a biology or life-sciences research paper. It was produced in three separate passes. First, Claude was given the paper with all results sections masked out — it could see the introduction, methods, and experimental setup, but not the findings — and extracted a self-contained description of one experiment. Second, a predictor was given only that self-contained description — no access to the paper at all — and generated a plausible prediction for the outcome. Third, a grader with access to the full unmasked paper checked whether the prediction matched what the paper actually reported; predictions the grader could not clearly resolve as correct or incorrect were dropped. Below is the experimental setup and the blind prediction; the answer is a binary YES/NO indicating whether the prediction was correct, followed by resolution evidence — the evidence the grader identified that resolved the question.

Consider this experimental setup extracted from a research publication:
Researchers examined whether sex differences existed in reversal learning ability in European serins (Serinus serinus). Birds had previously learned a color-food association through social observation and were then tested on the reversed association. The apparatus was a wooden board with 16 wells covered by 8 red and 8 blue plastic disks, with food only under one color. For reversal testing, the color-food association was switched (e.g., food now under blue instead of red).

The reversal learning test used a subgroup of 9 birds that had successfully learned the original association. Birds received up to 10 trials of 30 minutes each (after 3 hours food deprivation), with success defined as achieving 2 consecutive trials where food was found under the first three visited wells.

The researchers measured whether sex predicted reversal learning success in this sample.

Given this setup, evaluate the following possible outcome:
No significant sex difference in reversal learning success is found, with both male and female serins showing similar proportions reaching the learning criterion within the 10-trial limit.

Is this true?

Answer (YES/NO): YES